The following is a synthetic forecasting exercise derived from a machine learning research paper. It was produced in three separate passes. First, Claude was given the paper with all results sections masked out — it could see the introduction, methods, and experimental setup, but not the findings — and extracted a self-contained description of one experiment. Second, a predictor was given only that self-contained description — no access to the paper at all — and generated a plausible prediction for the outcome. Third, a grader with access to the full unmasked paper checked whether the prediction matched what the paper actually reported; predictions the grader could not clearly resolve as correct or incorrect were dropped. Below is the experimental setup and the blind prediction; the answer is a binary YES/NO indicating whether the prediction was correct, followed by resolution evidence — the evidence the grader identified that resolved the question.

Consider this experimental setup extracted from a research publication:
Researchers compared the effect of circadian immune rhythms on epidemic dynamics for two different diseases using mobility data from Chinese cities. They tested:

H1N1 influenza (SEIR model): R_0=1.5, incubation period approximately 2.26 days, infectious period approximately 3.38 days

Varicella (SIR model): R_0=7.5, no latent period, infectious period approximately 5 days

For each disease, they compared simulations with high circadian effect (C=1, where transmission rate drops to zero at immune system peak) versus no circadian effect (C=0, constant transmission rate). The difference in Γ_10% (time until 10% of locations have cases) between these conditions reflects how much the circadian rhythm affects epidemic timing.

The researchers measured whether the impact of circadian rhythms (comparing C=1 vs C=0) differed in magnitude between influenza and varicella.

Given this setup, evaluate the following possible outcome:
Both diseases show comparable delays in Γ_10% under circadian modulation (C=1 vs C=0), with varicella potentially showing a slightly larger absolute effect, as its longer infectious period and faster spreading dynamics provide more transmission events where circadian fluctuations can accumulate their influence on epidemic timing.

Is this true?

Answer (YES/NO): NO